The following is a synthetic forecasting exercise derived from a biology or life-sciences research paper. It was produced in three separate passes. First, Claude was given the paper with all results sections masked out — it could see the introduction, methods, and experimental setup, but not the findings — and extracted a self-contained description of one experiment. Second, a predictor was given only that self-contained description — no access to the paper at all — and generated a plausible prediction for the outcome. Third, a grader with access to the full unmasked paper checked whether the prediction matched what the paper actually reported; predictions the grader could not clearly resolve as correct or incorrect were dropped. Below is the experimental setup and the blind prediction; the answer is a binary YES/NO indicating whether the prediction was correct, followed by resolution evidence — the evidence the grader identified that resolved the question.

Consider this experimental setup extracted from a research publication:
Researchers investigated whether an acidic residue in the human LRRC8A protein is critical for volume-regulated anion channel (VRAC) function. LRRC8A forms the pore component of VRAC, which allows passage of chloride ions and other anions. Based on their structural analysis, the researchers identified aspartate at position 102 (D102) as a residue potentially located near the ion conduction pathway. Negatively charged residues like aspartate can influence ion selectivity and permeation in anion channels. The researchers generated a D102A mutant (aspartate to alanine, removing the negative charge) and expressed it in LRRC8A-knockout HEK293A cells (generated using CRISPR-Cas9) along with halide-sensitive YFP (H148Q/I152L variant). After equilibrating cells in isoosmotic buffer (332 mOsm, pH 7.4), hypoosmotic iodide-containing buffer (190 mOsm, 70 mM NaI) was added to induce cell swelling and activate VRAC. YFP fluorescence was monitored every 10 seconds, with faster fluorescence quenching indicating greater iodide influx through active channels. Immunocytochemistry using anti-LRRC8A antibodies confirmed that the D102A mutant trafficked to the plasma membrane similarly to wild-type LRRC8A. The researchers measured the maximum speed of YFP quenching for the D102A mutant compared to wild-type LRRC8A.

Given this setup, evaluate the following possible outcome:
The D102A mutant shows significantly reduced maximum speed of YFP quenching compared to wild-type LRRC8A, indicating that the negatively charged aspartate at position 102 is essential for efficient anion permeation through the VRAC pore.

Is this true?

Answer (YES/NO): YES